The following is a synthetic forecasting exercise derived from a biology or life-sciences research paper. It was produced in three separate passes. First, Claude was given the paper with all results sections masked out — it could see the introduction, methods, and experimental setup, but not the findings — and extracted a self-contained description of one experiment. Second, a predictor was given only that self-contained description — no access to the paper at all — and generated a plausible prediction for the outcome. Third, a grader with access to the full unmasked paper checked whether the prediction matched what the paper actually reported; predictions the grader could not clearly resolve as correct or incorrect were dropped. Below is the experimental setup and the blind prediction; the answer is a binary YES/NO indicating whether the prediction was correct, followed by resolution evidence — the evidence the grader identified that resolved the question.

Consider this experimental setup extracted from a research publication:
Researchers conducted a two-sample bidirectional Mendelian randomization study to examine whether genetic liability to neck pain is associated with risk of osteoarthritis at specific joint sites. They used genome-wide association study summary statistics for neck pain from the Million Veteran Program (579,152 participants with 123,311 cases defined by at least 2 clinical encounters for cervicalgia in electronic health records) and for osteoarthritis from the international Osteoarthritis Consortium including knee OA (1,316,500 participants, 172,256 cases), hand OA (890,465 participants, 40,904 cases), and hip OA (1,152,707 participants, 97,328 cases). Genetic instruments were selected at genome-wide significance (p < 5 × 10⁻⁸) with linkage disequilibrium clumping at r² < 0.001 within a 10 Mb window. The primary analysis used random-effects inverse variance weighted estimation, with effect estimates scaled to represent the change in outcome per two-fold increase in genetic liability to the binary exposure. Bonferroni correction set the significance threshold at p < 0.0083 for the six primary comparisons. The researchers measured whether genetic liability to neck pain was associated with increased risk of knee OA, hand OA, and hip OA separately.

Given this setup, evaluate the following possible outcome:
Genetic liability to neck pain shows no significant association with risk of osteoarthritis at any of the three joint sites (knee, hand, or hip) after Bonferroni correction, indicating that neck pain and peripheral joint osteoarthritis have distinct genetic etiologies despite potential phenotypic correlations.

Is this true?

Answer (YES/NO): NO